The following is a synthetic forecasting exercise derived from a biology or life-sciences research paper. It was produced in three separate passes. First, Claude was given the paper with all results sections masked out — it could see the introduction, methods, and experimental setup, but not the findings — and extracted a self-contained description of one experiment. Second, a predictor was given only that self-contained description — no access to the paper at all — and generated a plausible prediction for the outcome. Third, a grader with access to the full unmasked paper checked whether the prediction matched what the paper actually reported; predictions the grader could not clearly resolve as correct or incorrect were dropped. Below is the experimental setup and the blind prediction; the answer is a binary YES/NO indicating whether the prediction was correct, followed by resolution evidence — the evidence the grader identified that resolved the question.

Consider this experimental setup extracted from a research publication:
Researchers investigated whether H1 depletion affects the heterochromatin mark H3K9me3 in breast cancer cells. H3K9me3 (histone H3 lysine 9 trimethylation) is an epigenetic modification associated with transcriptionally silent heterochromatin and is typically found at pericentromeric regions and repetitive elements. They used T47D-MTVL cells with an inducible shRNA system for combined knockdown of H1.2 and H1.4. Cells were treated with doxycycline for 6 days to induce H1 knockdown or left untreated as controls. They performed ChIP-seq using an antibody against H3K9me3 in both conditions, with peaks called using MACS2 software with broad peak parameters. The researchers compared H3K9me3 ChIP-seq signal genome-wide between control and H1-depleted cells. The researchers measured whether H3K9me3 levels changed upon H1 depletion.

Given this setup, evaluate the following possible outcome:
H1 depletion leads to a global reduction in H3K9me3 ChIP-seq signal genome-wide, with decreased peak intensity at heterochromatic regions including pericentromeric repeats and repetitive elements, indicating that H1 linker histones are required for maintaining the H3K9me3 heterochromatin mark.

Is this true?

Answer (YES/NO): NO